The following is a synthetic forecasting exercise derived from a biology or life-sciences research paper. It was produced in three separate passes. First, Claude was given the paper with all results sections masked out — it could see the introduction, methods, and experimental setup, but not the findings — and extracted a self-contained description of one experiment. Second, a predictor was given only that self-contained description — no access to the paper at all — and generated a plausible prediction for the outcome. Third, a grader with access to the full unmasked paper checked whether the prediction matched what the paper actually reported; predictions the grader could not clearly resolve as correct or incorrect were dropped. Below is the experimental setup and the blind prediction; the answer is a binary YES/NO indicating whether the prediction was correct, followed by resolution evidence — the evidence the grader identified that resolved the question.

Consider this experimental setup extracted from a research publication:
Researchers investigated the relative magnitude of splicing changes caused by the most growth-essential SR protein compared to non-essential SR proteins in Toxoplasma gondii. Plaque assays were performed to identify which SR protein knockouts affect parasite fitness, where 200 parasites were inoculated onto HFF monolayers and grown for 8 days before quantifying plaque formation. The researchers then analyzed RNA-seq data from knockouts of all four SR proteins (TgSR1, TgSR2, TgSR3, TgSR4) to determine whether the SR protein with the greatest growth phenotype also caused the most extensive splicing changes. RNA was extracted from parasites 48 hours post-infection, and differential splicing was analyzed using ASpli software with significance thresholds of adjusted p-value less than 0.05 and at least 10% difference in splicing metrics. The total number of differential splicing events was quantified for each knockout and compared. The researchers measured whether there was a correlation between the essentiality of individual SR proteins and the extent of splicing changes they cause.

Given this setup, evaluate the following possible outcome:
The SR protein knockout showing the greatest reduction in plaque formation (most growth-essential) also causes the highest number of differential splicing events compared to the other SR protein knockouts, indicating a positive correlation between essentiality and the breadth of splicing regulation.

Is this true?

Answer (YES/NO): YES